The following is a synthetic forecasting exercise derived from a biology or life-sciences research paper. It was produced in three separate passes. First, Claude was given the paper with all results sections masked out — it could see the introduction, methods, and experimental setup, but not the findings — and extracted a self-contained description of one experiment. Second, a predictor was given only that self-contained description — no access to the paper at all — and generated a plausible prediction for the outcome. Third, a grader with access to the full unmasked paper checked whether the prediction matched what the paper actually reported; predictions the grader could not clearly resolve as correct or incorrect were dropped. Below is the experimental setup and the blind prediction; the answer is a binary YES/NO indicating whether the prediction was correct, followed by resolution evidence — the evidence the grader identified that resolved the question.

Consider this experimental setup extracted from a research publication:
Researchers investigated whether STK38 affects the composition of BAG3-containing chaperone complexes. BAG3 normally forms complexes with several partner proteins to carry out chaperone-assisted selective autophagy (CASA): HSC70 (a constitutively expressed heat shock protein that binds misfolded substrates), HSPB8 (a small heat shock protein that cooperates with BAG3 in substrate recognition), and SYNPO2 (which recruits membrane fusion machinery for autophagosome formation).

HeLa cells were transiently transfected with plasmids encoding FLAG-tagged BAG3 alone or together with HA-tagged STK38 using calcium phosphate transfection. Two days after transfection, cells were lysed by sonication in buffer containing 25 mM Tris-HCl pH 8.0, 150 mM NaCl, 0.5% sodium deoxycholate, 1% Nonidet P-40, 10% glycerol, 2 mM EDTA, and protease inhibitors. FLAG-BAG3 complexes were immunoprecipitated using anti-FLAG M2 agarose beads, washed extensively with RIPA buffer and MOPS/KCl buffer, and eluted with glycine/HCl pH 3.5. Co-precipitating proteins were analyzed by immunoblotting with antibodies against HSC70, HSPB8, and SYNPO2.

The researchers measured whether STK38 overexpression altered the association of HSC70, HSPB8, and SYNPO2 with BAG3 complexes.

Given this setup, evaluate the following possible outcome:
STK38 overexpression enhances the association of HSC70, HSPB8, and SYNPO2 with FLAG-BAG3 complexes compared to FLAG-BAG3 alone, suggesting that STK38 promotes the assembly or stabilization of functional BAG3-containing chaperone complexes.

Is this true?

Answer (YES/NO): NO